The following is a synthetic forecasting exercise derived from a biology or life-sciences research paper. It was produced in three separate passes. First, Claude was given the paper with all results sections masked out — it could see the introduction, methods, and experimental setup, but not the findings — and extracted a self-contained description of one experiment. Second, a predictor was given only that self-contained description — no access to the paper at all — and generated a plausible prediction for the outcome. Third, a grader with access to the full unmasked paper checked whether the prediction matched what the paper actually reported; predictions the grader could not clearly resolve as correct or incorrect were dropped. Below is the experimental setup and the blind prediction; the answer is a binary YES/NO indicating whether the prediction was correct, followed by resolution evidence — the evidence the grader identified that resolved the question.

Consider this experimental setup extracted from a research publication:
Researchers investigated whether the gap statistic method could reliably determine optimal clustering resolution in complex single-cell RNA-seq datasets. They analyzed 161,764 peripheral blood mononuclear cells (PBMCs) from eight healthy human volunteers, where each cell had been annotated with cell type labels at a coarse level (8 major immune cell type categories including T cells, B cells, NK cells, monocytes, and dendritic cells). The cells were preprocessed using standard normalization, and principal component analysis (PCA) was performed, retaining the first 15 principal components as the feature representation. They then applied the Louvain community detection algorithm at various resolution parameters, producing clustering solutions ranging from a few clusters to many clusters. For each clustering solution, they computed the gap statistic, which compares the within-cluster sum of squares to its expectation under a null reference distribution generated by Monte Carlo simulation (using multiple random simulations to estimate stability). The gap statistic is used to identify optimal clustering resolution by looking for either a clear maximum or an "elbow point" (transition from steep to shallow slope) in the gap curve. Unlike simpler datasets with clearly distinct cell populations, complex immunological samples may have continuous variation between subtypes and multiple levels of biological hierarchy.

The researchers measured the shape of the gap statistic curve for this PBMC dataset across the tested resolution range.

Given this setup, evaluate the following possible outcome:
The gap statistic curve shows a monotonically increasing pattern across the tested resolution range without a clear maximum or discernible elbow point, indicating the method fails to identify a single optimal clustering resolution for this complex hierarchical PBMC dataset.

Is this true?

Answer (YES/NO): NO